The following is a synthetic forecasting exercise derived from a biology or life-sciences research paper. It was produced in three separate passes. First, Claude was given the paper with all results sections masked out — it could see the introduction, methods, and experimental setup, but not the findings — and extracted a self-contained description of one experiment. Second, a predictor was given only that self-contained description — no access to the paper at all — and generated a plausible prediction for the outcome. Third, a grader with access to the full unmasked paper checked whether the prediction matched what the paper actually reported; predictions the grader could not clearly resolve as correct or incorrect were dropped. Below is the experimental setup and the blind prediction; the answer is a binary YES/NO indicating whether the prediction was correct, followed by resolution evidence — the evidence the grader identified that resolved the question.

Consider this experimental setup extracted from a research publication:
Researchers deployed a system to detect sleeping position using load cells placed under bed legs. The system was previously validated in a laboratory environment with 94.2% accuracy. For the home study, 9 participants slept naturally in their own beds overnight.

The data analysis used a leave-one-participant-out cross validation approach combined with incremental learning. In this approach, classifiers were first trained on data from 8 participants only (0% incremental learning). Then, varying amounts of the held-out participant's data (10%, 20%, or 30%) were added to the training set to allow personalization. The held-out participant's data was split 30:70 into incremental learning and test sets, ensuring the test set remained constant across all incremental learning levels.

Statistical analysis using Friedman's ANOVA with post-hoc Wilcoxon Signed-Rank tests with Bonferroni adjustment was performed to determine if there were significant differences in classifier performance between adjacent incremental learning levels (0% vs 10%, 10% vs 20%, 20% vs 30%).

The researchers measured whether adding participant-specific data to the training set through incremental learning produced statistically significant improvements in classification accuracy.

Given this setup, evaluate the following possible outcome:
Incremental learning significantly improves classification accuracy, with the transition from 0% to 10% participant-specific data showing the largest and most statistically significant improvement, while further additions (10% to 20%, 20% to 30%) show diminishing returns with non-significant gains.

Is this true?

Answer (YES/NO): NO